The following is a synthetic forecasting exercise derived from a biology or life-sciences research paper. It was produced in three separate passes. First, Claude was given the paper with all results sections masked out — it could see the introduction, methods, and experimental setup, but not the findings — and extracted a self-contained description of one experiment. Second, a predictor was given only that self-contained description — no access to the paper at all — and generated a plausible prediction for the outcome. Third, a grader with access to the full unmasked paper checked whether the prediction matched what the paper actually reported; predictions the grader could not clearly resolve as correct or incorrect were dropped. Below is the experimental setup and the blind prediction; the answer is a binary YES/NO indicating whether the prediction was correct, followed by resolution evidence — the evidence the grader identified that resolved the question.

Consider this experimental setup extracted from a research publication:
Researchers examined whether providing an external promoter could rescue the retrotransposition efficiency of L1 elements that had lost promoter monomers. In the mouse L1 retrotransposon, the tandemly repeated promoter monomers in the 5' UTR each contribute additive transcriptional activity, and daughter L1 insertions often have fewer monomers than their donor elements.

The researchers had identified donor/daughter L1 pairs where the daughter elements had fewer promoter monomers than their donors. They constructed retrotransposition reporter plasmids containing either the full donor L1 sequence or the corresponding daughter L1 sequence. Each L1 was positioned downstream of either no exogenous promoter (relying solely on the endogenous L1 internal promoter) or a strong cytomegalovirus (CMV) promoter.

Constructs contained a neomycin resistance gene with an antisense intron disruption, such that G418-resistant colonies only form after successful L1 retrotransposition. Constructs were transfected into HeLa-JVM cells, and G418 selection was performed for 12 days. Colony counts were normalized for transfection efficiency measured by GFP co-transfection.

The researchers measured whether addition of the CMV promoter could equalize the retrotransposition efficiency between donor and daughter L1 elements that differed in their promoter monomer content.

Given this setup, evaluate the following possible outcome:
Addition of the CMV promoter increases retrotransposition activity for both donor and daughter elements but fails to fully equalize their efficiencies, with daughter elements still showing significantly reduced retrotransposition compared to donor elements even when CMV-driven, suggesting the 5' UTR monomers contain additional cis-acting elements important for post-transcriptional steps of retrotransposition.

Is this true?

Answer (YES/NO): NO